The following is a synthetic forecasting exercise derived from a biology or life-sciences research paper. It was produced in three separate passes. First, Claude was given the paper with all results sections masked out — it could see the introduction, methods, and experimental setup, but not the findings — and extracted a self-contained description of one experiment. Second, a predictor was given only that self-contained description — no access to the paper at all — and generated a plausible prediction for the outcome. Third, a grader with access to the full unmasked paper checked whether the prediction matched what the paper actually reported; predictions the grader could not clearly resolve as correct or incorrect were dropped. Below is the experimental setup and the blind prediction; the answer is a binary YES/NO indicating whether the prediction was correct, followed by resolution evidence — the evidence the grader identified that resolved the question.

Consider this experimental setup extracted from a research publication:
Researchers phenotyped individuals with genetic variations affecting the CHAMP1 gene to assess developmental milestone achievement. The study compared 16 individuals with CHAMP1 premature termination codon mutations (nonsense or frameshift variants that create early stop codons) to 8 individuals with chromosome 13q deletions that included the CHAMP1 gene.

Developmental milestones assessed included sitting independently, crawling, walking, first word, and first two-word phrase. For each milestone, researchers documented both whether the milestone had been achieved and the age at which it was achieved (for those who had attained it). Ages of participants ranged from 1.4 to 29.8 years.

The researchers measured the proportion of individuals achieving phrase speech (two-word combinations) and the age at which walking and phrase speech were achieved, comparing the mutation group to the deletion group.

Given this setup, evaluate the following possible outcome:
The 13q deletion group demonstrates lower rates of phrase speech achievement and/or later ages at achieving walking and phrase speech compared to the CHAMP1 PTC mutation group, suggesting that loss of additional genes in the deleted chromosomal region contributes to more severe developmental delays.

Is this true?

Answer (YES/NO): NO